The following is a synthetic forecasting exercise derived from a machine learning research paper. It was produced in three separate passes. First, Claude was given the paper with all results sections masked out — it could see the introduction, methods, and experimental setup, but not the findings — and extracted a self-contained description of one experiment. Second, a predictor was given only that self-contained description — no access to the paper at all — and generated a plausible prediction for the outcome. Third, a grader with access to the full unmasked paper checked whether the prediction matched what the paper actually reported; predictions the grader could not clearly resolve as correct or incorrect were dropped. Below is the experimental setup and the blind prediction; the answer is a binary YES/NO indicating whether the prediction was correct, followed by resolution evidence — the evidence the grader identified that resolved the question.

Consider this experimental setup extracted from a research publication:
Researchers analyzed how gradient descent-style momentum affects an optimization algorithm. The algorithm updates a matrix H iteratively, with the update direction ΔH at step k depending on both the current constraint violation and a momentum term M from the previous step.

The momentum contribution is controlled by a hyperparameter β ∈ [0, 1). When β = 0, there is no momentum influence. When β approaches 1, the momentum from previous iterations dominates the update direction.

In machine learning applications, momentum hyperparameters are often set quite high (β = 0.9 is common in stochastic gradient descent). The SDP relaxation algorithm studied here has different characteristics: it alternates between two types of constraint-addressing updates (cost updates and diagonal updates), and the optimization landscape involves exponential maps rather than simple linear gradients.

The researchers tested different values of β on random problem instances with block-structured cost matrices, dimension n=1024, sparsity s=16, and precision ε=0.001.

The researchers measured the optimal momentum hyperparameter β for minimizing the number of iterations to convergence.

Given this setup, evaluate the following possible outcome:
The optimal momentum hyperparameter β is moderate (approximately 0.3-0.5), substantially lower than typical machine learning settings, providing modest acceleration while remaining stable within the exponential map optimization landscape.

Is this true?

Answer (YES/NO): YES